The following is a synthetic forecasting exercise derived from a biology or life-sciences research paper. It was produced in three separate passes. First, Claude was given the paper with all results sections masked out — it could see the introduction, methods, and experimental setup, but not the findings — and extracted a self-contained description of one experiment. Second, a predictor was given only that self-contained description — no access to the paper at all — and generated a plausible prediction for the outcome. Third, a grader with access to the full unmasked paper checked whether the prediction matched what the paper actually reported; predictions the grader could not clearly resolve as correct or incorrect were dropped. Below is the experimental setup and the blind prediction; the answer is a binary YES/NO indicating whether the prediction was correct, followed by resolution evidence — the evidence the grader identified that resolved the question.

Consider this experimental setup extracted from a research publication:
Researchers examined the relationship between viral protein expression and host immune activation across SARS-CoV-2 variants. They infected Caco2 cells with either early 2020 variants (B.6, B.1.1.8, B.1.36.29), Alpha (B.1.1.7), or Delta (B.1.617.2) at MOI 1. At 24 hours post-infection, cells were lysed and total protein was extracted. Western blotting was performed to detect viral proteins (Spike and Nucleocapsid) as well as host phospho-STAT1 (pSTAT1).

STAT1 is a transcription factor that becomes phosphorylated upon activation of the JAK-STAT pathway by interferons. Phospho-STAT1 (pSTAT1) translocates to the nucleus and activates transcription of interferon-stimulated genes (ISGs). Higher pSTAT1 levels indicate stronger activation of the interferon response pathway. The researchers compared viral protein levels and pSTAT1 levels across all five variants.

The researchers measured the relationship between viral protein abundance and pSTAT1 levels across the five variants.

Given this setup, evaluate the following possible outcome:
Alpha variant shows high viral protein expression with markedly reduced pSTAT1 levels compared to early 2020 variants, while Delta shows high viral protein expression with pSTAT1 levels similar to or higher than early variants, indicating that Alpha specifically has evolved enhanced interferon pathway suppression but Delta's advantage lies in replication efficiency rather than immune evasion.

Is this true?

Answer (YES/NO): NO